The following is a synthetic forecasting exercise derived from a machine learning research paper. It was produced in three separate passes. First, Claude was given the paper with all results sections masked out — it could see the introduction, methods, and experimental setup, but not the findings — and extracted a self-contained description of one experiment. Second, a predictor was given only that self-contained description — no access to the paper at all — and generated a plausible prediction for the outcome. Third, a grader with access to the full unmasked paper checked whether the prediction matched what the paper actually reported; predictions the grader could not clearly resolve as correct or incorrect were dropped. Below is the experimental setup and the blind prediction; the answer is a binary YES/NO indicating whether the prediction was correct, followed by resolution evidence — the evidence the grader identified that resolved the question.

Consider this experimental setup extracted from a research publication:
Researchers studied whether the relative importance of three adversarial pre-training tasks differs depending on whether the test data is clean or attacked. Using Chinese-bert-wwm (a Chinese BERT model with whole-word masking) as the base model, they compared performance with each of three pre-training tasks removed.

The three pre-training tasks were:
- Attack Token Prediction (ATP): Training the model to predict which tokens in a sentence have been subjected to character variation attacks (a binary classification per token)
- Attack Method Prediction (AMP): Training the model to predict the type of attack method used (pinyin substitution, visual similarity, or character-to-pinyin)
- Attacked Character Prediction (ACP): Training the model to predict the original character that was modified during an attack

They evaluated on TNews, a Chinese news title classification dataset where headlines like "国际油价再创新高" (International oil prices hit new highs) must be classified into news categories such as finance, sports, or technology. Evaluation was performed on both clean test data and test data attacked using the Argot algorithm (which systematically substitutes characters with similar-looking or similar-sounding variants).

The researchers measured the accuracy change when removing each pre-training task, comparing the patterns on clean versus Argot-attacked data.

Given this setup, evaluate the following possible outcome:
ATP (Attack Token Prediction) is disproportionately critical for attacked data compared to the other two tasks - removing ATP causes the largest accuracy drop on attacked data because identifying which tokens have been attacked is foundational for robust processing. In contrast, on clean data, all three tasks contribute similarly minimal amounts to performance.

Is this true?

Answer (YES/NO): NO